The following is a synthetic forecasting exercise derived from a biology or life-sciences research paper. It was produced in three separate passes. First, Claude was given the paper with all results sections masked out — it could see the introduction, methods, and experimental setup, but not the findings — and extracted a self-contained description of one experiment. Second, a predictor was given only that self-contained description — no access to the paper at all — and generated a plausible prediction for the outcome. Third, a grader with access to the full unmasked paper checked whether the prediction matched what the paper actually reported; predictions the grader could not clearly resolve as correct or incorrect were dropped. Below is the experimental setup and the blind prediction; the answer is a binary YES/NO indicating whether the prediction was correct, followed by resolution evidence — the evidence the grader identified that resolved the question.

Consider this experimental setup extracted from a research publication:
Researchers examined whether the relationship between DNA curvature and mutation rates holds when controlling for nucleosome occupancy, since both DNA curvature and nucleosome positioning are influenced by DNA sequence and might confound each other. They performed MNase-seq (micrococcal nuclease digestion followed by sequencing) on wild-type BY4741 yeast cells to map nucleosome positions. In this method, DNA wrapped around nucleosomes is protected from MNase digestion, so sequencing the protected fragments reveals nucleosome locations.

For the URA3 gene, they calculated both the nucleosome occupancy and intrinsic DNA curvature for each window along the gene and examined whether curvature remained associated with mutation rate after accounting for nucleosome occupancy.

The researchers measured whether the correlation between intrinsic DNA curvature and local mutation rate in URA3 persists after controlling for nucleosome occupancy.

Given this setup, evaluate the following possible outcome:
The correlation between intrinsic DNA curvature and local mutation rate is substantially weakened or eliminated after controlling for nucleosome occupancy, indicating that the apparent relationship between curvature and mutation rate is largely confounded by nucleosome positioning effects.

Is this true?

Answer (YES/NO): NO